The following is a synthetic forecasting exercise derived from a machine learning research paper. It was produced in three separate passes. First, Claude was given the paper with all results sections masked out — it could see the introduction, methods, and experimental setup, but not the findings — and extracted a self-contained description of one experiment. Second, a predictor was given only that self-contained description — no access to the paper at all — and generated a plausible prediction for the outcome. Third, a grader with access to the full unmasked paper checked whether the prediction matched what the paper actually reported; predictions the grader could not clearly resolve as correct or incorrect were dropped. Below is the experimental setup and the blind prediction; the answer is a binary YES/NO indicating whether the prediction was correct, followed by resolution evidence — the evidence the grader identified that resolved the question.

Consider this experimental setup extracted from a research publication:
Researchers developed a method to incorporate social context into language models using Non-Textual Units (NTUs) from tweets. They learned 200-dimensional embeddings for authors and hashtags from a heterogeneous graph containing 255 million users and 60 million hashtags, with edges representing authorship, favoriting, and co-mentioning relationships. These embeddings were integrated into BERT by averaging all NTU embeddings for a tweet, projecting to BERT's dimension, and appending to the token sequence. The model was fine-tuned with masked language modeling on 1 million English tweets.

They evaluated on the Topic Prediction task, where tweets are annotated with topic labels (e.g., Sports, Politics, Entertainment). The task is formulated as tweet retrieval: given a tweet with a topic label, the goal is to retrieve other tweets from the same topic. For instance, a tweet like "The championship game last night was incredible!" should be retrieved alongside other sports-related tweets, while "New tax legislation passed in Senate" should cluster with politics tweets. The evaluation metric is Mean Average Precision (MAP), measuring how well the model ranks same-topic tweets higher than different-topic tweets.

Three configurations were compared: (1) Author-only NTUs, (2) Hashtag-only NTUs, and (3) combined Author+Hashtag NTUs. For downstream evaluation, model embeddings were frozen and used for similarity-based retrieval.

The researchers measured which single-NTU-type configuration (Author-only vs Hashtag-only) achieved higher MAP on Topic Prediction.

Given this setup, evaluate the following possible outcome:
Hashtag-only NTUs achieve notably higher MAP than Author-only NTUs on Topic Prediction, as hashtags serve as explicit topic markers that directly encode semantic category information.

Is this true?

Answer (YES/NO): YES